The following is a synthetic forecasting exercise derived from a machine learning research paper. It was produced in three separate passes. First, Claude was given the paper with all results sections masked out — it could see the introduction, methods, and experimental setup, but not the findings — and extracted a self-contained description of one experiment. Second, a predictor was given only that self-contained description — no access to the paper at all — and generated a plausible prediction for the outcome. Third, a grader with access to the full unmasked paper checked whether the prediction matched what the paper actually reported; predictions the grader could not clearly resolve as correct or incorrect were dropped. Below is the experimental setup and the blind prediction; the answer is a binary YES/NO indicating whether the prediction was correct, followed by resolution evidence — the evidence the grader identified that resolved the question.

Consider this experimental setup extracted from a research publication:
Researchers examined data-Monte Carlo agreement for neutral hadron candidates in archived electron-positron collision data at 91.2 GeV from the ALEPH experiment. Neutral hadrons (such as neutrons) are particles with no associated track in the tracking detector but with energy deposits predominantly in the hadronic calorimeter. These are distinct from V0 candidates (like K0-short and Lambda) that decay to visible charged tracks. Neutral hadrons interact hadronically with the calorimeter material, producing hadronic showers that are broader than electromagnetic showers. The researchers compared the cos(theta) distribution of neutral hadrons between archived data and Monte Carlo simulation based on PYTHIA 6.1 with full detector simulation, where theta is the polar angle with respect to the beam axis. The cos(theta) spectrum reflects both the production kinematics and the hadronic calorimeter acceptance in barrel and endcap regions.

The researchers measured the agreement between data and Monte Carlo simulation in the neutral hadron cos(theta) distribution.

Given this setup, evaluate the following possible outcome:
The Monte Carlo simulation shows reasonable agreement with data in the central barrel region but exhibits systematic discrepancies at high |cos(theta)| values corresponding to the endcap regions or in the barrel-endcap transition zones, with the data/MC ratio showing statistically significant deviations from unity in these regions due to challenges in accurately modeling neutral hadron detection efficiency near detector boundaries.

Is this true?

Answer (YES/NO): NO